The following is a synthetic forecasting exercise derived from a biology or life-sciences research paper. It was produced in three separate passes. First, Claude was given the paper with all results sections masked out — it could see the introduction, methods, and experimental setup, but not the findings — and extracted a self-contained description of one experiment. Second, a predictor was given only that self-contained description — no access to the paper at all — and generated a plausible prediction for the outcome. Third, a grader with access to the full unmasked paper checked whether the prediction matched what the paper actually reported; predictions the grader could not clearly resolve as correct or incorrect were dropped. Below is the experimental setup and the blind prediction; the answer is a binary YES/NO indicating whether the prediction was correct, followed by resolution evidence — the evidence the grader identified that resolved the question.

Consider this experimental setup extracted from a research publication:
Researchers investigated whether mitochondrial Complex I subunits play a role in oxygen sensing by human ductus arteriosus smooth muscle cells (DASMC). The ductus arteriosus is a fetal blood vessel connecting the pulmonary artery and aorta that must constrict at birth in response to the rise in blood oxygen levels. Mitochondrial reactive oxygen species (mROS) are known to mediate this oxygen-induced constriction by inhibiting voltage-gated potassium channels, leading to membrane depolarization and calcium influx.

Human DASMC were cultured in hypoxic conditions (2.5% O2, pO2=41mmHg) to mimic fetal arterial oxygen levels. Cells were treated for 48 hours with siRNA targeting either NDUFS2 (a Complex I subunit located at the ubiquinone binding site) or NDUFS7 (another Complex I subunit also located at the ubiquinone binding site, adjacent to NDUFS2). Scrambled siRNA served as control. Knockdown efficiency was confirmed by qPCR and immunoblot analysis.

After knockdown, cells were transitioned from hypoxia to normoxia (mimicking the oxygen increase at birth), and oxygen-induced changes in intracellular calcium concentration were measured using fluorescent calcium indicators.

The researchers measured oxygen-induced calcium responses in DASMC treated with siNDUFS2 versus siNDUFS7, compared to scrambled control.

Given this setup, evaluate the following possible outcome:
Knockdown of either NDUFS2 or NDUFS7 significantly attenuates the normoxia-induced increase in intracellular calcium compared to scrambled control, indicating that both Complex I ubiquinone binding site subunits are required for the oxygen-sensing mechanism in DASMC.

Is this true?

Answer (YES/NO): NO